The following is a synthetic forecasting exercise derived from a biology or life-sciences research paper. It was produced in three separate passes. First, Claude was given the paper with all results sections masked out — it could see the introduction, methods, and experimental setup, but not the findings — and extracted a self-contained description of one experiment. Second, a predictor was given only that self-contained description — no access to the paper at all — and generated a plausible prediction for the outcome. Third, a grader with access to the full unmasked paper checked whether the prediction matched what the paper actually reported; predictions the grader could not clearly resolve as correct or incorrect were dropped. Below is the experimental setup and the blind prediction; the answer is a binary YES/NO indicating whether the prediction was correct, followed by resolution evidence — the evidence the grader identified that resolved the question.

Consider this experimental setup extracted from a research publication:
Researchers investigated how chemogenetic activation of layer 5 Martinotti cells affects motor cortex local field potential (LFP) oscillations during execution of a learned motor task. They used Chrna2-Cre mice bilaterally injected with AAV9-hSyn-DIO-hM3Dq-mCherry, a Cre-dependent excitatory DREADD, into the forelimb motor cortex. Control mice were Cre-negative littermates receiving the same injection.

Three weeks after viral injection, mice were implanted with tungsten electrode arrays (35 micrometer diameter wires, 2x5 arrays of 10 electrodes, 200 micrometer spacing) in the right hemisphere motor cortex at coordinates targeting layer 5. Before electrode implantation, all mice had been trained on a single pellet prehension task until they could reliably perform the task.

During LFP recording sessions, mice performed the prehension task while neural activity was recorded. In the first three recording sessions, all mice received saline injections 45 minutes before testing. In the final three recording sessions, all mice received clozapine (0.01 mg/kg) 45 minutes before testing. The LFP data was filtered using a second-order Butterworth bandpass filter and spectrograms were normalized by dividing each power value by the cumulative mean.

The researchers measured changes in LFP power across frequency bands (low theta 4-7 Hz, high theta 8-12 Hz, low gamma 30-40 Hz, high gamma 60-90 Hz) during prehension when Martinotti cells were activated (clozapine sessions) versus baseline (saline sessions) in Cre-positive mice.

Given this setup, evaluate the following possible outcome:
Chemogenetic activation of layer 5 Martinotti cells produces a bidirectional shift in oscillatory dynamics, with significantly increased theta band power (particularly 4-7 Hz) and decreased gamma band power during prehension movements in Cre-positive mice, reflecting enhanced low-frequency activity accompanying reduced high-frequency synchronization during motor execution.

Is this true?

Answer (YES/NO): NO